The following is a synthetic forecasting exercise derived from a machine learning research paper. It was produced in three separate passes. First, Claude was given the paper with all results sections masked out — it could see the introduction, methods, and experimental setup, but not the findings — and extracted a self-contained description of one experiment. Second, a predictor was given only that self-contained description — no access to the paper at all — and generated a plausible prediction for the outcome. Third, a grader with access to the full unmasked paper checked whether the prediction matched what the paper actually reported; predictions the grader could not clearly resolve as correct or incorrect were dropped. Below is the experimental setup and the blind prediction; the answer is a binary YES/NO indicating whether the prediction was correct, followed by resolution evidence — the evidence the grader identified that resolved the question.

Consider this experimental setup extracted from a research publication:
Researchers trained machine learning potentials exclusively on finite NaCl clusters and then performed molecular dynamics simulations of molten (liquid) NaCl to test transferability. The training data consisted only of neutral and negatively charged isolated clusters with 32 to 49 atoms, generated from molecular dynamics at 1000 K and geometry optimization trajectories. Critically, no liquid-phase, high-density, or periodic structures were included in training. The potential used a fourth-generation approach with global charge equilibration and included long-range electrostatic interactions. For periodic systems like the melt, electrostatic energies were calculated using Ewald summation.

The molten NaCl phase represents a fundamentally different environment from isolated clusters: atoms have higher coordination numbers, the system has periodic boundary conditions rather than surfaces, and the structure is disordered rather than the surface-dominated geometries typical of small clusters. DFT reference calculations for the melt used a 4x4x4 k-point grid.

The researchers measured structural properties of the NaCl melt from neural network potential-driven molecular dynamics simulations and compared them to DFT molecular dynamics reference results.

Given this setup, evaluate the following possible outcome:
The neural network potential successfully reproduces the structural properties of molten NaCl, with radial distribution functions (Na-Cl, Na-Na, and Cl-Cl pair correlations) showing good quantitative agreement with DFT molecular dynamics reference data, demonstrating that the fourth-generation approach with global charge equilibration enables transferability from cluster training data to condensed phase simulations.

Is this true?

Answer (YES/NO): YES